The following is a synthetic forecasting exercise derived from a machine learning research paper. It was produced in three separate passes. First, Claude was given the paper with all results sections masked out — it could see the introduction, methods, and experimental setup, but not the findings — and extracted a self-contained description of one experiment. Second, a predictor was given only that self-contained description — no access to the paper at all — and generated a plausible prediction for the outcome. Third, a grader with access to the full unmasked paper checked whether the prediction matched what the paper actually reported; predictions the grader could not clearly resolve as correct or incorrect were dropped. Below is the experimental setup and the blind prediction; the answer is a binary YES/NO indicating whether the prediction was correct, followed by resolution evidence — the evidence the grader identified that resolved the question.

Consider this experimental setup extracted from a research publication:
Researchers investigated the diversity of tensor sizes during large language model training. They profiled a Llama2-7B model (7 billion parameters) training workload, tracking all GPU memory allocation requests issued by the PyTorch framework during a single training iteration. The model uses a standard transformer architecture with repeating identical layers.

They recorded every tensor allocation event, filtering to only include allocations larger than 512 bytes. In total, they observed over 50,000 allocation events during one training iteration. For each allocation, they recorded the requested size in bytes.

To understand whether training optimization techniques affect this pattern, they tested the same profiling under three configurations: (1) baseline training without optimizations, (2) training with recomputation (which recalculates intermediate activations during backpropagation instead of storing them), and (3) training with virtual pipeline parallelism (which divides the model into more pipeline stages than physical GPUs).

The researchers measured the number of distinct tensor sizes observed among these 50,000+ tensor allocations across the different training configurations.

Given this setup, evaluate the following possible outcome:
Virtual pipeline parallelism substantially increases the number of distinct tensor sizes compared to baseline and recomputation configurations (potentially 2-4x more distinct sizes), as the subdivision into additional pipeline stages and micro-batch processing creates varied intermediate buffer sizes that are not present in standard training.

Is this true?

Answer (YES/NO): NO